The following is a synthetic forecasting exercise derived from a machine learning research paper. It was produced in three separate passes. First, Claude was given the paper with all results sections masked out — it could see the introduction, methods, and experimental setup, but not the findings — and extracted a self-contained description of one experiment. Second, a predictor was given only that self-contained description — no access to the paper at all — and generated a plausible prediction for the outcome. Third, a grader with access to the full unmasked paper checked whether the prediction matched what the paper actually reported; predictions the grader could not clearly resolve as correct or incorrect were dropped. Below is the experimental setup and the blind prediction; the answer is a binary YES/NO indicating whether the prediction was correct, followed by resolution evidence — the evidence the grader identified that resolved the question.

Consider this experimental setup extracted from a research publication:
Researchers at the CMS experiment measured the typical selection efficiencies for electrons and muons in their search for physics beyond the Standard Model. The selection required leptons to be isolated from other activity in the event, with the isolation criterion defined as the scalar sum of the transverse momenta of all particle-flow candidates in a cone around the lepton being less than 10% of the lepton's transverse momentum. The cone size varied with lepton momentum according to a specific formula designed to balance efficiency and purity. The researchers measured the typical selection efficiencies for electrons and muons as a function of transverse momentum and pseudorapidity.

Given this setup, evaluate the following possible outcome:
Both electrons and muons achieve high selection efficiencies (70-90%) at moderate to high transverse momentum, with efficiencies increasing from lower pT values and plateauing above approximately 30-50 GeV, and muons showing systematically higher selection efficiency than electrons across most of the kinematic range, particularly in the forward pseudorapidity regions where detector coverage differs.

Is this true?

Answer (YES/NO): NO